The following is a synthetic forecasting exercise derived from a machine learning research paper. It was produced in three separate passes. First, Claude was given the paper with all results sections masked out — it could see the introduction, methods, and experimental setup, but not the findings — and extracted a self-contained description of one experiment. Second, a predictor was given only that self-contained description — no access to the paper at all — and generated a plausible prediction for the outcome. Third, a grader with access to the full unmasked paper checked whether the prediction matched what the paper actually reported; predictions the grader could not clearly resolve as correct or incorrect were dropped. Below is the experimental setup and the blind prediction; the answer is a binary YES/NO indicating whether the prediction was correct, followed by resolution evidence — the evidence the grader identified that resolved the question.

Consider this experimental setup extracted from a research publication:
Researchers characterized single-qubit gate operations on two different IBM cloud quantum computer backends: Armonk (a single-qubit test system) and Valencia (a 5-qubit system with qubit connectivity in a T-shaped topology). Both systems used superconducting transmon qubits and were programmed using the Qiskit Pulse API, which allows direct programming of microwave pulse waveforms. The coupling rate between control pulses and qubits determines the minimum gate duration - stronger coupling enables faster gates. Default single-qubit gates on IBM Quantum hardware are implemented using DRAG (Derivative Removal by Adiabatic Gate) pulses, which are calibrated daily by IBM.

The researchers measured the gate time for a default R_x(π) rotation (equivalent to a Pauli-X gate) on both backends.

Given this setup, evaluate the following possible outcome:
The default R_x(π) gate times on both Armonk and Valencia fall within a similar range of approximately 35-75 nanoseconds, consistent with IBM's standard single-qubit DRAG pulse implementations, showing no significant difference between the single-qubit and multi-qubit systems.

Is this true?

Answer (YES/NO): NO